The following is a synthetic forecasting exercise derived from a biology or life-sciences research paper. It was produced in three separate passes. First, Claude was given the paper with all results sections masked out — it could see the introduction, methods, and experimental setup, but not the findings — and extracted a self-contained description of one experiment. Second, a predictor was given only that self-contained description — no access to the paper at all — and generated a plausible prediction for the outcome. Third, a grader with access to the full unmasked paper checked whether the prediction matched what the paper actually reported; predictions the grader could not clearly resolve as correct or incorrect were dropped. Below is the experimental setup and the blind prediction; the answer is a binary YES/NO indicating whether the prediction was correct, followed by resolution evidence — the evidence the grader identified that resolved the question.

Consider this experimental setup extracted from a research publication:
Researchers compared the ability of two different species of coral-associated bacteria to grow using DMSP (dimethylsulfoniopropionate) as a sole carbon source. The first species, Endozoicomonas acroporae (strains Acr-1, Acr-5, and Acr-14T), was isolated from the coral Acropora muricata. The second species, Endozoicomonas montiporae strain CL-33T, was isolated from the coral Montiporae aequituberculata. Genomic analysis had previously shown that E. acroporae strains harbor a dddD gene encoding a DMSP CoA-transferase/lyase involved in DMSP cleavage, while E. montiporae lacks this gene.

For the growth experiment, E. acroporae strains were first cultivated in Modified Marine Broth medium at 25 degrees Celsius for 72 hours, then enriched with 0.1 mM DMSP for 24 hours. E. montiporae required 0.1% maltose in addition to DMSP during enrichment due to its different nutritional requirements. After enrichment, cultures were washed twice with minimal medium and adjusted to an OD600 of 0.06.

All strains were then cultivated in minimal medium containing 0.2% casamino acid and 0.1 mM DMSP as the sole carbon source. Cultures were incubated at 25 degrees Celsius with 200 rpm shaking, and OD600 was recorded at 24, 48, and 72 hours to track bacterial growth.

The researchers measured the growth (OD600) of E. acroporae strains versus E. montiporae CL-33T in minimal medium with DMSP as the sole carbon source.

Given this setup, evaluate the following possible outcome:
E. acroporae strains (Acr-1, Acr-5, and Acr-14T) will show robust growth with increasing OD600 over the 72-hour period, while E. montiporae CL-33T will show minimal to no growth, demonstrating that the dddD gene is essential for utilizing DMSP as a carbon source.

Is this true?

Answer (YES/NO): YES